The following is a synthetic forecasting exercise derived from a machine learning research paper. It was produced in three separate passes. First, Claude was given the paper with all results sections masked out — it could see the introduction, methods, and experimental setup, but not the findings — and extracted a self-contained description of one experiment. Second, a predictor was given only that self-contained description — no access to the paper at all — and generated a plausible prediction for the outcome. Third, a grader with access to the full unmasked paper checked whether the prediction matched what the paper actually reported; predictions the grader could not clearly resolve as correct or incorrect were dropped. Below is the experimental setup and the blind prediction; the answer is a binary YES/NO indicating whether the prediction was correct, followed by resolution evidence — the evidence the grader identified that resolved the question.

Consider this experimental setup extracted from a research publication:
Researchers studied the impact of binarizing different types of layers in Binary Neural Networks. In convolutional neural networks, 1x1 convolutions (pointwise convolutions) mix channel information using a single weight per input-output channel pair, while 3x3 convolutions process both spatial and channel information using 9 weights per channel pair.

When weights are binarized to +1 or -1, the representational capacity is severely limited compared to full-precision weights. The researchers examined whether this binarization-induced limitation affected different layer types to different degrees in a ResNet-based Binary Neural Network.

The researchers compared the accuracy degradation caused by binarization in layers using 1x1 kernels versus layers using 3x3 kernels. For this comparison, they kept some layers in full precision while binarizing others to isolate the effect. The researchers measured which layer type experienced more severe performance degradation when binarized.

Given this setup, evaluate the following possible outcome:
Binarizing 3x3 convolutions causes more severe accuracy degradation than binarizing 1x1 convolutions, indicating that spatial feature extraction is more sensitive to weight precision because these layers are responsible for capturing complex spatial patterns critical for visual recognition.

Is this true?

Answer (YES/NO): NO